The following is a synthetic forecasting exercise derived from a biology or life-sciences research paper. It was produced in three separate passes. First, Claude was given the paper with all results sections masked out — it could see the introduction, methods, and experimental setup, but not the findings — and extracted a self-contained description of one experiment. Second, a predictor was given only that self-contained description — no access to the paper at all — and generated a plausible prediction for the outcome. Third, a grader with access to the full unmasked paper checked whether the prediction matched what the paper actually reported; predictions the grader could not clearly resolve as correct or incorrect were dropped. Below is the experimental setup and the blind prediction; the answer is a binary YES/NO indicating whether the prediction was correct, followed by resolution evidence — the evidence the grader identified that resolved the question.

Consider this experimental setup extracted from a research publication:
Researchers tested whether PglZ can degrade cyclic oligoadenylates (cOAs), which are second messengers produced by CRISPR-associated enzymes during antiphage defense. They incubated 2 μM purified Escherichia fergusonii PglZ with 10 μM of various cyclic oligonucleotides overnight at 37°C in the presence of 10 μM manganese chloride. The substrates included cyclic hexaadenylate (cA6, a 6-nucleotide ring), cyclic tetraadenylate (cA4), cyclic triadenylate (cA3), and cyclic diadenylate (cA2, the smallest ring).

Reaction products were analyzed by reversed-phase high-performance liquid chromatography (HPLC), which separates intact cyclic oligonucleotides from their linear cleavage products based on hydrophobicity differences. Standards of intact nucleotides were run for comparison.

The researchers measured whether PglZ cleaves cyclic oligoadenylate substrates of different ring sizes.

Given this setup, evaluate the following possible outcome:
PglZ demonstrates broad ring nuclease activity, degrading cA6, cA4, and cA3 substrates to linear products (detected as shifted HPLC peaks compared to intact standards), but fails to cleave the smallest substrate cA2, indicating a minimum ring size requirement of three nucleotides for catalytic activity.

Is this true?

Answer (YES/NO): NO